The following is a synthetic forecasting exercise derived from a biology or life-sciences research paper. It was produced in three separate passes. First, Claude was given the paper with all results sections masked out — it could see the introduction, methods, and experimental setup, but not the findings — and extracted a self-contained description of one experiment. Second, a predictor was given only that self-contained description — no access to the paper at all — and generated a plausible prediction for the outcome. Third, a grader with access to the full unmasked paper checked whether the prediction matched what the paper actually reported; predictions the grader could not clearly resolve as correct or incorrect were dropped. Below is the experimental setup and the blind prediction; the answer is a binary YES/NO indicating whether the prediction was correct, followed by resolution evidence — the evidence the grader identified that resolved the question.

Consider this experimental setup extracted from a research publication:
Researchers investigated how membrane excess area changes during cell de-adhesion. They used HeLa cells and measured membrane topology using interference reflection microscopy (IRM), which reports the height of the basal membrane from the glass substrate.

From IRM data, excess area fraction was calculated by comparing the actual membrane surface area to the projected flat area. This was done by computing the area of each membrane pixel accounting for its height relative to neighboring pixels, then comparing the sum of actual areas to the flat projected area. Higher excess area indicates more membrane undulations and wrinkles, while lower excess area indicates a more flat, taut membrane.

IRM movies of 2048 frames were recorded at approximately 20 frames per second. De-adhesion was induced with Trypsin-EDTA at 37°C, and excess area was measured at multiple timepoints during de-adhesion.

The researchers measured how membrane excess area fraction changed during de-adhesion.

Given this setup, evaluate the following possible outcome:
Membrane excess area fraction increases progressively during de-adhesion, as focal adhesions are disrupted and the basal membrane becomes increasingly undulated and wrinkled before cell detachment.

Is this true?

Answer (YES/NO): NO